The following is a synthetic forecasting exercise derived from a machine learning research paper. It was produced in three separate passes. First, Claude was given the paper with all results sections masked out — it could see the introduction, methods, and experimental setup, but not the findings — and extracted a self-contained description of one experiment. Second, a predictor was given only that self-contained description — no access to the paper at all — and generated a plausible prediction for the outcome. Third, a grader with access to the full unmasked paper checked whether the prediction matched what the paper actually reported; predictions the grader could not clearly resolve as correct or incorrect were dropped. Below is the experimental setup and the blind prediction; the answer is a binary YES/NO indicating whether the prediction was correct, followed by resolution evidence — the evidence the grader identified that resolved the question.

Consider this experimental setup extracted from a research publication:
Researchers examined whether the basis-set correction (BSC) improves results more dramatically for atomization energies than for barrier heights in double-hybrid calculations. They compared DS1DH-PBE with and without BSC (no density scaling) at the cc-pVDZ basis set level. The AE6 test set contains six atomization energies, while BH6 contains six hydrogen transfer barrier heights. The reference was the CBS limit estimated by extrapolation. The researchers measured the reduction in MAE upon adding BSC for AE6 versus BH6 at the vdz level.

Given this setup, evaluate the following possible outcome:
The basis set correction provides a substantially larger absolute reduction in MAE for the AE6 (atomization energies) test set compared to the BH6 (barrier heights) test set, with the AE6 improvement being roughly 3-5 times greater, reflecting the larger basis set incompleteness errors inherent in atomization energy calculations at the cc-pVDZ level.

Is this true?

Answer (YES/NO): NO